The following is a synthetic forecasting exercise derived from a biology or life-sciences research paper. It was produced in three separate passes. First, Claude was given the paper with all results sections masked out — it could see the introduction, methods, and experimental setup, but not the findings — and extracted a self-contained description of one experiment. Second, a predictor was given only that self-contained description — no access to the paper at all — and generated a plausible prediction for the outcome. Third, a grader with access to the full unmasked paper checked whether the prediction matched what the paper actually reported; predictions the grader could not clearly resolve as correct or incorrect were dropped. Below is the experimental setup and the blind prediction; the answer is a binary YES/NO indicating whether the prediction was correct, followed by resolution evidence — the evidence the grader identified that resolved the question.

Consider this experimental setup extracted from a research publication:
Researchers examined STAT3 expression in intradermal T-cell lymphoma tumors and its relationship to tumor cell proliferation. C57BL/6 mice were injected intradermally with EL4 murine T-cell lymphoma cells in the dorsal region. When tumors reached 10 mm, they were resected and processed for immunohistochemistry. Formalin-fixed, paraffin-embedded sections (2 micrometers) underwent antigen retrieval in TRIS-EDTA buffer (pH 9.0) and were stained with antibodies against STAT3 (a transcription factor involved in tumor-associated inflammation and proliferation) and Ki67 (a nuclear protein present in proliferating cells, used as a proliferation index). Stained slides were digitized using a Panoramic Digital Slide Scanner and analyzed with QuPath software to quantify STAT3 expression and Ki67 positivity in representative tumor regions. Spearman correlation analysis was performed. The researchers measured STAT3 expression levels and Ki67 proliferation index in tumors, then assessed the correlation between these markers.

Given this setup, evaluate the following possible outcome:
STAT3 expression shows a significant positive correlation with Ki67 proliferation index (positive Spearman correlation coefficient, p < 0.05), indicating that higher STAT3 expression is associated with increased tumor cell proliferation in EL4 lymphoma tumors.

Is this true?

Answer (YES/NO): YES